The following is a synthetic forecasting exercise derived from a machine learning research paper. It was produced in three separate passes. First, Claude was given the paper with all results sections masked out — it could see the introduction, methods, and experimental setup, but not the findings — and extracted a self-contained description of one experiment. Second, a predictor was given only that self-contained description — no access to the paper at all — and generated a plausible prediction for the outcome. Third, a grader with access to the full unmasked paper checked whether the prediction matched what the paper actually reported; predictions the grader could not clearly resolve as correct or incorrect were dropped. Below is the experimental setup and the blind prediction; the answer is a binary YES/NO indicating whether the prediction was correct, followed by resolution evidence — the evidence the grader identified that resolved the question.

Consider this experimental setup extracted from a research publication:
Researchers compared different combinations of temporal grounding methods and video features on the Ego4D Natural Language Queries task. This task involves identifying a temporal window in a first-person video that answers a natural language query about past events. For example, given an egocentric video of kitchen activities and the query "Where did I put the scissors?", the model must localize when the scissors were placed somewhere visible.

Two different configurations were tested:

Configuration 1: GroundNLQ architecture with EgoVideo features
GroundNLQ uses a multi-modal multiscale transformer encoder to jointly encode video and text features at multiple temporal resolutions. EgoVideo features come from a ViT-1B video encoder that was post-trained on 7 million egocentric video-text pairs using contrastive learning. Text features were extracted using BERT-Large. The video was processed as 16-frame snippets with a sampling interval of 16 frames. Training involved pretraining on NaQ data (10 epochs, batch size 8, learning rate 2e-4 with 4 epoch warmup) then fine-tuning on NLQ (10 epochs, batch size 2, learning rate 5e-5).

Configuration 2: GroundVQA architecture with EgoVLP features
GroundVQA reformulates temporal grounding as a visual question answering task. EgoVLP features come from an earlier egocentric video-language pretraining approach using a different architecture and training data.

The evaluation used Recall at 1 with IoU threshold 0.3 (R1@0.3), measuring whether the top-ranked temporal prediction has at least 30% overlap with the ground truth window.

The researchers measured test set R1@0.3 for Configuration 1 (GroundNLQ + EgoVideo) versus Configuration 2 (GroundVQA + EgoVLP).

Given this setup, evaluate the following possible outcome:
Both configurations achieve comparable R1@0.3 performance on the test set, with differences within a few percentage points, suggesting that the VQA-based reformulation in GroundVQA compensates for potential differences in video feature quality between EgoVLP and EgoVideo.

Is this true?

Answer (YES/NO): YES